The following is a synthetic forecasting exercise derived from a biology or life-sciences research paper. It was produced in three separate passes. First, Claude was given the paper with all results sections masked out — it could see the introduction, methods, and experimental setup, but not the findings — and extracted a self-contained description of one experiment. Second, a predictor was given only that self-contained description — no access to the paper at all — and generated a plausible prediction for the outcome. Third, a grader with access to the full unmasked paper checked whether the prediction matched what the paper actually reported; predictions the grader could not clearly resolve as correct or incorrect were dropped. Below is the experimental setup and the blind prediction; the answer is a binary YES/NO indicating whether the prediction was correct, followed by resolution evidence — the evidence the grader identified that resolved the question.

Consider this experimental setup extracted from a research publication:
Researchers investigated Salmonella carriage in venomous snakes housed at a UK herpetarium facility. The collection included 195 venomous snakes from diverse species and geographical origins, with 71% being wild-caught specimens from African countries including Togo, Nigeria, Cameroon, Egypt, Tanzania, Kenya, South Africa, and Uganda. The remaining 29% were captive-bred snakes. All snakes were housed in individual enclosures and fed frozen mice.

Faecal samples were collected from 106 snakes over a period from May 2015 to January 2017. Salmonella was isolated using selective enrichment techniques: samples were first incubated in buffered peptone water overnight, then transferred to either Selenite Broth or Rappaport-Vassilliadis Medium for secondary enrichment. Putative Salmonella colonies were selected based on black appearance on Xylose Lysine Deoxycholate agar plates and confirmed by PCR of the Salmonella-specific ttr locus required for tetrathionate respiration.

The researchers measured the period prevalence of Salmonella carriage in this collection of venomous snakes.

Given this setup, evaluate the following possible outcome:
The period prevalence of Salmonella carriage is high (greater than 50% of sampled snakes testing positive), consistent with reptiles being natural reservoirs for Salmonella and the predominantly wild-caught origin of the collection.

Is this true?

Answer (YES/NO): YES